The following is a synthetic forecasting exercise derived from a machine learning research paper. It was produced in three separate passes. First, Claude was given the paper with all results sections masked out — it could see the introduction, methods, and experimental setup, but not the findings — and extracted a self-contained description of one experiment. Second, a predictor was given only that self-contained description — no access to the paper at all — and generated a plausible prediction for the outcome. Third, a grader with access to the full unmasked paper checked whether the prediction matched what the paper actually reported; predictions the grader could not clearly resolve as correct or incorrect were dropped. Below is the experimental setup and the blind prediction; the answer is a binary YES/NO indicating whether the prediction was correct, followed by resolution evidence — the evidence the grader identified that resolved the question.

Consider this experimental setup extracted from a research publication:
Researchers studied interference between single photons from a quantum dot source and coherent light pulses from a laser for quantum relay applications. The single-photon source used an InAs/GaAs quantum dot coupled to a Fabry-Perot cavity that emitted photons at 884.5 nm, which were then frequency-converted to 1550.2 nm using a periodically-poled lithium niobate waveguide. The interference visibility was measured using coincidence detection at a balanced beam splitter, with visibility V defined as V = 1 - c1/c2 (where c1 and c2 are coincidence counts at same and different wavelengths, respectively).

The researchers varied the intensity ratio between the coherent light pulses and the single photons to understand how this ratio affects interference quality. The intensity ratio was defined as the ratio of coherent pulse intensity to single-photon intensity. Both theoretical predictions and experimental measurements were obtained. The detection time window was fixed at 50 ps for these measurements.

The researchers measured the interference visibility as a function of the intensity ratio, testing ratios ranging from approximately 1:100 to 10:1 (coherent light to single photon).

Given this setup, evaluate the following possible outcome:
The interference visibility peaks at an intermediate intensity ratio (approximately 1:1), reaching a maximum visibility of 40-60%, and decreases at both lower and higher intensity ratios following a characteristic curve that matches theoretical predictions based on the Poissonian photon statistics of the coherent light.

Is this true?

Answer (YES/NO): NO